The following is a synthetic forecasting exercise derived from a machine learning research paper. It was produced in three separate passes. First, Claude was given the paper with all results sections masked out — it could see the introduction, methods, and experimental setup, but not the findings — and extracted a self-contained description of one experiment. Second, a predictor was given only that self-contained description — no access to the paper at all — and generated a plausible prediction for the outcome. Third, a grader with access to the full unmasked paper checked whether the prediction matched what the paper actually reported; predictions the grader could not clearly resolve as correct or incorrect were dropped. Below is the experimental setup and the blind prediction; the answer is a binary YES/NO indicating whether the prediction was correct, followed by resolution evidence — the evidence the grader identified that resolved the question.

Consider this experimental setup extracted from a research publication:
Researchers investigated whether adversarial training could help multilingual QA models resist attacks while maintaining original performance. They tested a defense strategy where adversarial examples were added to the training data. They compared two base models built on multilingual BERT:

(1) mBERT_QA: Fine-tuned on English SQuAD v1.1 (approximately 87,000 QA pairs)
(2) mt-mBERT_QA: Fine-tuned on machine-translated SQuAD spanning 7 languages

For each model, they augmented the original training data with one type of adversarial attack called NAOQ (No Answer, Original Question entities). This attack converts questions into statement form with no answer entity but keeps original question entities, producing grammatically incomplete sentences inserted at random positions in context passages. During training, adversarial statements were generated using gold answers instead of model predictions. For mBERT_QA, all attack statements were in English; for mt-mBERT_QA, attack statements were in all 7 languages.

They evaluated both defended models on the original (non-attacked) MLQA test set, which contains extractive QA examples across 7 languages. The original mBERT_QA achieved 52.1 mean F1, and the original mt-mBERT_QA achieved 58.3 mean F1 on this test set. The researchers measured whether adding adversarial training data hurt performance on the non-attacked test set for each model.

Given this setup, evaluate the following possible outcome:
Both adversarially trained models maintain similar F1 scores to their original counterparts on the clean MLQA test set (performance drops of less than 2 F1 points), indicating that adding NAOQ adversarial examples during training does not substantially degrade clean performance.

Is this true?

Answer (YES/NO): NO